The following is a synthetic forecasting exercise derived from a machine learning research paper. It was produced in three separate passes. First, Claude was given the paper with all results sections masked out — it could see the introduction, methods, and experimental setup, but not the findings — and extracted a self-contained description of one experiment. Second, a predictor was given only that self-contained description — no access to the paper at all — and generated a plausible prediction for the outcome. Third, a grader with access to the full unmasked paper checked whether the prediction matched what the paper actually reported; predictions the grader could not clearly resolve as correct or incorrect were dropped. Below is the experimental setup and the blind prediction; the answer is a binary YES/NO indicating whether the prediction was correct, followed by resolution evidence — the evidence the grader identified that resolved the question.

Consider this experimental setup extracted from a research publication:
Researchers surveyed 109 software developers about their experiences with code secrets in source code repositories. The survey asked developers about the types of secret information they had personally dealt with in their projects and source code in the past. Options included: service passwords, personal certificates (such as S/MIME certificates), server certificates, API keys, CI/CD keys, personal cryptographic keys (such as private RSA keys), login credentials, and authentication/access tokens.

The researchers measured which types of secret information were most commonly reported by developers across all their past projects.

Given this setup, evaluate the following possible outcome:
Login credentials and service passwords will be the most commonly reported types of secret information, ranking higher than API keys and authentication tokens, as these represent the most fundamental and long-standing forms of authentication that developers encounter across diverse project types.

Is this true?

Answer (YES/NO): NO